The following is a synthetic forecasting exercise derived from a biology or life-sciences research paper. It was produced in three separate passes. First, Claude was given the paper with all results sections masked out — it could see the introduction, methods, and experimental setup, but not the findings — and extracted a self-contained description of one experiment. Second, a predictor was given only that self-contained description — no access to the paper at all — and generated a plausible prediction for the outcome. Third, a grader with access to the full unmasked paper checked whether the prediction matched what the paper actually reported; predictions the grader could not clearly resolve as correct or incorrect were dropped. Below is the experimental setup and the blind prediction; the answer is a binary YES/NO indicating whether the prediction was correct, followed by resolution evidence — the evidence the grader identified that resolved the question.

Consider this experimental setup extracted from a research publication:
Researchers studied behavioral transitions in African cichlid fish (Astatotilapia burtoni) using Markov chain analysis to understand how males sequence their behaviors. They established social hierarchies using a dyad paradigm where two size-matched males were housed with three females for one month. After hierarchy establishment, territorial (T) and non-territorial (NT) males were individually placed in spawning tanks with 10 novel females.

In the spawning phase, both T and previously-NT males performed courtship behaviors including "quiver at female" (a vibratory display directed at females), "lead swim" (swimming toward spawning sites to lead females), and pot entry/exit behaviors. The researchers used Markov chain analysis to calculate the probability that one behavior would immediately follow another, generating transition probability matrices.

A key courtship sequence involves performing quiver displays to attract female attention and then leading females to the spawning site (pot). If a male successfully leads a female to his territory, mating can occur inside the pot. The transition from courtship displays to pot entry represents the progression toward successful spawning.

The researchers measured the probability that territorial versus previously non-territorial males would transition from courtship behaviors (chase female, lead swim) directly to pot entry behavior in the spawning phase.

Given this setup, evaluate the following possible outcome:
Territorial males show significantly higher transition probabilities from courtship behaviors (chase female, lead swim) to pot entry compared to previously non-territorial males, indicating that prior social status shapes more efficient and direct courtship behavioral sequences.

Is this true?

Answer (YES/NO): YES